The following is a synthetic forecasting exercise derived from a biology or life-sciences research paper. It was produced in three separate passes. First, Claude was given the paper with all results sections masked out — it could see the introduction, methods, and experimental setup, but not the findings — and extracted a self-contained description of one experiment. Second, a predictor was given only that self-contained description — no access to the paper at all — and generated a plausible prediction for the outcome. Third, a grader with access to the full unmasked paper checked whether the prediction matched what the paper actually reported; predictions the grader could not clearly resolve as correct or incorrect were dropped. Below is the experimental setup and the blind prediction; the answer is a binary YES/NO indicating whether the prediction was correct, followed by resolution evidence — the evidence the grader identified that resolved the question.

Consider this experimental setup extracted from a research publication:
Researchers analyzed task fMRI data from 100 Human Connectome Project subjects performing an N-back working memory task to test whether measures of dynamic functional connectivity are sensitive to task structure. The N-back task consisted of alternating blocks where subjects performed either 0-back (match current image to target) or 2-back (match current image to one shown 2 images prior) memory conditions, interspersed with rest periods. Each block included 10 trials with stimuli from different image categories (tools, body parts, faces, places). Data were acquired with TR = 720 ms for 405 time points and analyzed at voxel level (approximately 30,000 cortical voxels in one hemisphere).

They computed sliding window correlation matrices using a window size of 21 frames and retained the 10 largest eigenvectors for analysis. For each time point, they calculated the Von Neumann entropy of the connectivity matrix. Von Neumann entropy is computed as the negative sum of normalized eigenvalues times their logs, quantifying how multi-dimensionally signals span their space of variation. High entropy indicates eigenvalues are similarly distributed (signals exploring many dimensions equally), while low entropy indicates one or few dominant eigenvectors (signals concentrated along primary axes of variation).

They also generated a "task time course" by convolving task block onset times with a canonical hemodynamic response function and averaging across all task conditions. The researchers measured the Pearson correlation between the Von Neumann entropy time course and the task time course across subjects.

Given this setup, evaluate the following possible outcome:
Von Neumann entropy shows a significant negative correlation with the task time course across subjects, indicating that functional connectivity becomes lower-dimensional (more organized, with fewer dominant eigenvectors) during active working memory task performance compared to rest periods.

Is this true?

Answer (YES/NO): NO